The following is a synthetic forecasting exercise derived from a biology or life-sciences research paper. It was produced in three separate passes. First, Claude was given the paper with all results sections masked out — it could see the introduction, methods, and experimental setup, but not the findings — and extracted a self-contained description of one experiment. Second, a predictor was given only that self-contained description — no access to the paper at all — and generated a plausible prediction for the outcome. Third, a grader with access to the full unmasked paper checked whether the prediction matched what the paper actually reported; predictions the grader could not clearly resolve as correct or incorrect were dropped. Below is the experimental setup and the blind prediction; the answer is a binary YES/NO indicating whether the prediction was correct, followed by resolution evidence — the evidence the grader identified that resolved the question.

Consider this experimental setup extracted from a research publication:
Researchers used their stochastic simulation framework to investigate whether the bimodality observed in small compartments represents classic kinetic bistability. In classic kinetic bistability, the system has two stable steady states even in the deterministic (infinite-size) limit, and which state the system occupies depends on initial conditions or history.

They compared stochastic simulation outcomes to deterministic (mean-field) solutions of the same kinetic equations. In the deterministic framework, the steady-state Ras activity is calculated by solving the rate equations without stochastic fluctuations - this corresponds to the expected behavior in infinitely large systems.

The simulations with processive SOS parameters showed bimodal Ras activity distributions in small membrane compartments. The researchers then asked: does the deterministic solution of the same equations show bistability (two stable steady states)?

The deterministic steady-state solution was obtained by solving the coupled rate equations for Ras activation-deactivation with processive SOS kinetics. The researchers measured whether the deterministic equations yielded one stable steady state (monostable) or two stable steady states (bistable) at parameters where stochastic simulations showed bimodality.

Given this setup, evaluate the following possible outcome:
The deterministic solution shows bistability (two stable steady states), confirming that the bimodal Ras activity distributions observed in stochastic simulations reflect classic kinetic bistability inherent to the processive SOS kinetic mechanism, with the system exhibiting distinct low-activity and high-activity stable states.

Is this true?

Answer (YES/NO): NO